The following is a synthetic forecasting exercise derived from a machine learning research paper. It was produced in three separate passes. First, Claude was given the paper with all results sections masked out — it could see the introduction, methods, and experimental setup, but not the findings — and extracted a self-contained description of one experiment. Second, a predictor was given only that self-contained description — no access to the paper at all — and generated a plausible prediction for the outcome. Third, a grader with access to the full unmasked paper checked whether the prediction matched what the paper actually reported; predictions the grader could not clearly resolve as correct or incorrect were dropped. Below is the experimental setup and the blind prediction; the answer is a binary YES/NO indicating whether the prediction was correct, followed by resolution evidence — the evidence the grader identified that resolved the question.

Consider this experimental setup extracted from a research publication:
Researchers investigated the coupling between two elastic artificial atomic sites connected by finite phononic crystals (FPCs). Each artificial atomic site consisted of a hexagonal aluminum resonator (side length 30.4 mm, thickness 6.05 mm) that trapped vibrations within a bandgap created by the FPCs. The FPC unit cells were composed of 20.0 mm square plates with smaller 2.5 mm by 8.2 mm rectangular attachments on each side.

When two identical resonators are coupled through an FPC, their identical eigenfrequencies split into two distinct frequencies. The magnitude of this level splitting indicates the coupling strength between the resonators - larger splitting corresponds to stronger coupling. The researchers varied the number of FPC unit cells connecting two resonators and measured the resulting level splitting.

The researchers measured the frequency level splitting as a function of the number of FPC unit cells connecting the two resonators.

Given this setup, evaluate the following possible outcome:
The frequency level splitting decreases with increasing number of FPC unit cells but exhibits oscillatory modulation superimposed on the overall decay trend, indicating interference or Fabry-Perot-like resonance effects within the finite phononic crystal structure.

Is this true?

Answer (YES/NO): NO